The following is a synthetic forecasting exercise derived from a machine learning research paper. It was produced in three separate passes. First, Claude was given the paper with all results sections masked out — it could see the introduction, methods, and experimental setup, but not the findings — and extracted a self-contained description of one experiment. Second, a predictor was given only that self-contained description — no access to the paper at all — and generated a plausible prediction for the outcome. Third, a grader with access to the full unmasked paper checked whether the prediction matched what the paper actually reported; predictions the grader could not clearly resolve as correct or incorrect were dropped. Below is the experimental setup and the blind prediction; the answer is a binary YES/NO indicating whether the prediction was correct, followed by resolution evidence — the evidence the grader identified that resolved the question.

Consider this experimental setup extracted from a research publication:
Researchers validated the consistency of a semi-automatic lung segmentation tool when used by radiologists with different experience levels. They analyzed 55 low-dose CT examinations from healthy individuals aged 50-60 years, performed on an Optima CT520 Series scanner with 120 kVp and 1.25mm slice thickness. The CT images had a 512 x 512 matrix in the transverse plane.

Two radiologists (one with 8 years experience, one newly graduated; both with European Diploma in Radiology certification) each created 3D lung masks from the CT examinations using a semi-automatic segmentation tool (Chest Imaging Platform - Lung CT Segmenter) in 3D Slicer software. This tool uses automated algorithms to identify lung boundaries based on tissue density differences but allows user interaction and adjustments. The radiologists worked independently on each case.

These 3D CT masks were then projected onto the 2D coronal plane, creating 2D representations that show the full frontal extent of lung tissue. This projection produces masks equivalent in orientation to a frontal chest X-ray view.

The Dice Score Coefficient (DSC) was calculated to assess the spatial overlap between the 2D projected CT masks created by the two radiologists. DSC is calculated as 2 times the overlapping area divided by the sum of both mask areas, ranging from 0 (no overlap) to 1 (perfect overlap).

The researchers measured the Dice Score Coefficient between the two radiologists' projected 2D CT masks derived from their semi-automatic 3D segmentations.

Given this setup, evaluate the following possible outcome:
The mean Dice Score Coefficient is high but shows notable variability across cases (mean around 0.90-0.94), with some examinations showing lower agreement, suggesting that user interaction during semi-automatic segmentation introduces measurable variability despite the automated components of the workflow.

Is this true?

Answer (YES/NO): NO